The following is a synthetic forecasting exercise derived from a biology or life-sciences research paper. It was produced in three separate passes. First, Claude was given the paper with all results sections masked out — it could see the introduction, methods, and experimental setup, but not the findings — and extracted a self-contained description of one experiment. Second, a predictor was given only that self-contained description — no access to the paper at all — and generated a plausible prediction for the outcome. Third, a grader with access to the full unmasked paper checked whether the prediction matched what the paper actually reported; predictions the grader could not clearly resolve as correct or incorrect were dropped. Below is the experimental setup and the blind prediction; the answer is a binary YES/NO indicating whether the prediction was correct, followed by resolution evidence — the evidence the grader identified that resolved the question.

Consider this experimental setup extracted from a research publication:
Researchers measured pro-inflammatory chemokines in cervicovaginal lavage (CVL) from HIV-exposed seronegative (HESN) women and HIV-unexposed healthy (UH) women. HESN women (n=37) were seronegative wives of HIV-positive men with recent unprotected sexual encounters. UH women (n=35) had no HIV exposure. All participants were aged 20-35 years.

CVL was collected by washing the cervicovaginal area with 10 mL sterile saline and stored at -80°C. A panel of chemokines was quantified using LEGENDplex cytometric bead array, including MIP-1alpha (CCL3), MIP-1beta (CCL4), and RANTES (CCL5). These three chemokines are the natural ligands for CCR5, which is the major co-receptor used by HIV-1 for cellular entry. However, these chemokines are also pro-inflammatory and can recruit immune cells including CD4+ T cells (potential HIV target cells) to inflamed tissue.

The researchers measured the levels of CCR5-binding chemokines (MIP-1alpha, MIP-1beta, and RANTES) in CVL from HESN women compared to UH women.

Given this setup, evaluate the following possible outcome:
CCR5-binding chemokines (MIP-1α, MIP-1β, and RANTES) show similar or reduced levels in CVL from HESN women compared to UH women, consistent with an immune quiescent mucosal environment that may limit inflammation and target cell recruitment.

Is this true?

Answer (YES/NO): YES